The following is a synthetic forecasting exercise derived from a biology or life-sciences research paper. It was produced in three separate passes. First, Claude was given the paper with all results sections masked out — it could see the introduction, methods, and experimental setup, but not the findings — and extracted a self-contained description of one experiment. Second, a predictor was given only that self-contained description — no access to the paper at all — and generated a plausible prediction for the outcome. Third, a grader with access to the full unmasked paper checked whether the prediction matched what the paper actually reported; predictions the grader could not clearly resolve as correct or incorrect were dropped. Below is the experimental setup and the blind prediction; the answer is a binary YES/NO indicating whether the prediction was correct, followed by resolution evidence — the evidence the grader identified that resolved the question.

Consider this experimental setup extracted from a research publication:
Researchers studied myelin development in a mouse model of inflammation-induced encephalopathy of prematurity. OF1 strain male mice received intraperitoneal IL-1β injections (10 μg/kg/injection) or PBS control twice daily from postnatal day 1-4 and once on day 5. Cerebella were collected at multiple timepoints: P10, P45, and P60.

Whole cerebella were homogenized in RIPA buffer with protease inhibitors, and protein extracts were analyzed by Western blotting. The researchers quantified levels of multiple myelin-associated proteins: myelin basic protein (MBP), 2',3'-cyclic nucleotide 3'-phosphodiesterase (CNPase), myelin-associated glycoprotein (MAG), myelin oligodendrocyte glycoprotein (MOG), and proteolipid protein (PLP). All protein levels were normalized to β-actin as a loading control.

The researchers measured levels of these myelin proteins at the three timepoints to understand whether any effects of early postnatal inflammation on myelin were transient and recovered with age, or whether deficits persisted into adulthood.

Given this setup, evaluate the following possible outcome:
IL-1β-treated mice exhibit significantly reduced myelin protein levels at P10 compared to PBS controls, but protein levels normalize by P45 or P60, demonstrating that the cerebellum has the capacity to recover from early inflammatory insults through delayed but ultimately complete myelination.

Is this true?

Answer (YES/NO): NO